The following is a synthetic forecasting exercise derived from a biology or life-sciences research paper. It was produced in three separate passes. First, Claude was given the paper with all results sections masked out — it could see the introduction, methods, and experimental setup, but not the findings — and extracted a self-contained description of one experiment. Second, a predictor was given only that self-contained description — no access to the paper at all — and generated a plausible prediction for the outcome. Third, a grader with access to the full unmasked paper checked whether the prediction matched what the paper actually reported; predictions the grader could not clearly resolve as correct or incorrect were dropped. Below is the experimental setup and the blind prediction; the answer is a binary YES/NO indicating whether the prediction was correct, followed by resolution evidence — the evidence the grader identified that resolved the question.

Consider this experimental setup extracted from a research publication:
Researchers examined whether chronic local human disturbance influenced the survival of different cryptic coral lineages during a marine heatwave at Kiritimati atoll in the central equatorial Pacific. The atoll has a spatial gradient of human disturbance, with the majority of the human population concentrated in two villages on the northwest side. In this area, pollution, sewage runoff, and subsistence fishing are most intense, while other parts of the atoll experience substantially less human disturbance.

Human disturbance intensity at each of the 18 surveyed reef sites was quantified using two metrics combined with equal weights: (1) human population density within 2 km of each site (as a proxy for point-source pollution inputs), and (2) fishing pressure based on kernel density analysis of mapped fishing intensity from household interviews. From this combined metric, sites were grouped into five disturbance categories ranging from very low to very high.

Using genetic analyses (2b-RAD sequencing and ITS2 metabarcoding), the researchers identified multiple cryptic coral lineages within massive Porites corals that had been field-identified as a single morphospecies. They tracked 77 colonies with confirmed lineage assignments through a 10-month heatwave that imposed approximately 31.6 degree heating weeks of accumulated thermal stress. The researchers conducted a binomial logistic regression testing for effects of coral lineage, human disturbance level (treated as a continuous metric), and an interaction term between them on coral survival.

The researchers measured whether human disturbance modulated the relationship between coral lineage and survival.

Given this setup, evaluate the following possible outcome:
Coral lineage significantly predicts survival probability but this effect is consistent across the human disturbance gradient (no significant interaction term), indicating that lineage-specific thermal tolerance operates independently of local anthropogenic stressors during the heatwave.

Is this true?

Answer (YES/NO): NO